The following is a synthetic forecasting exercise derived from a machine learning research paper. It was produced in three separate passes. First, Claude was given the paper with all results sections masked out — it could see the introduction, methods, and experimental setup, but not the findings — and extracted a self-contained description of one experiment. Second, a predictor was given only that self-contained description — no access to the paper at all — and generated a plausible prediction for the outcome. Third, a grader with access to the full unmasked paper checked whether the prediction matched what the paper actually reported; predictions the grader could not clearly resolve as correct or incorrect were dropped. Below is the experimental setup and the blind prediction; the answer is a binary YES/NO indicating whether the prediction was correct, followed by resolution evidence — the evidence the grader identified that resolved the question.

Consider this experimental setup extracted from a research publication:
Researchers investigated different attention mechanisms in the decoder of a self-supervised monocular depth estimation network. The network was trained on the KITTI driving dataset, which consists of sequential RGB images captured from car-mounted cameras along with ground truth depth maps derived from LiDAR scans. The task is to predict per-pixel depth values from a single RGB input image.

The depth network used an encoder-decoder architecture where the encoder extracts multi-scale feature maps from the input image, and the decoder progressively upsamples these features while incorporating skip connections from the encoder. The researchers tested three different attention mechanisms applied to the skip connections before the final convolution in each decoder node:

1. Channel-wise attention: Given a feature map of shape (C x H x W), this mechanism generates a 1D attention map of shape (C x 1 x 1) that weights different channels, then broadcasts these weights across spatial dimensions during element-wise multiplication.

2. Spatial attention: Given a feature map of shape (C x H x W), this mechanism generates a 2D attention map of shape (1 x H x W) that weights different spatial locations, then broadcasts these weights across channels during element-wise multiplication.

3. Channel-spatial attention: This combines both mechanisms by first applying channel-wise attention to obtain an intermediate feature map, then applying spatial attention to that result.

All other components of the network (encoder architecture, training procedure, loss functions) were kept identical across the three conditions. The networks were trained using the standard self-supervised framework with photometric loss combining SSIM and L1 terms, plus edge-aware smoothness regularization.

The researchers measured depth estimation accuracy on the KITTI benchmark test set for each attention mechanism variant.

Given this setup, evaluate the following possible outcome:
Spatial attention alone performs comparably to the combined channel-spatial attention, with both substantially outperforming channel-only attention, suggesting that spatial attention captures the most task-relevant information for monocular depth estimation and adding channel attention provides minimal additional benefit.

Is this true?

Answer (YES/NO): NO